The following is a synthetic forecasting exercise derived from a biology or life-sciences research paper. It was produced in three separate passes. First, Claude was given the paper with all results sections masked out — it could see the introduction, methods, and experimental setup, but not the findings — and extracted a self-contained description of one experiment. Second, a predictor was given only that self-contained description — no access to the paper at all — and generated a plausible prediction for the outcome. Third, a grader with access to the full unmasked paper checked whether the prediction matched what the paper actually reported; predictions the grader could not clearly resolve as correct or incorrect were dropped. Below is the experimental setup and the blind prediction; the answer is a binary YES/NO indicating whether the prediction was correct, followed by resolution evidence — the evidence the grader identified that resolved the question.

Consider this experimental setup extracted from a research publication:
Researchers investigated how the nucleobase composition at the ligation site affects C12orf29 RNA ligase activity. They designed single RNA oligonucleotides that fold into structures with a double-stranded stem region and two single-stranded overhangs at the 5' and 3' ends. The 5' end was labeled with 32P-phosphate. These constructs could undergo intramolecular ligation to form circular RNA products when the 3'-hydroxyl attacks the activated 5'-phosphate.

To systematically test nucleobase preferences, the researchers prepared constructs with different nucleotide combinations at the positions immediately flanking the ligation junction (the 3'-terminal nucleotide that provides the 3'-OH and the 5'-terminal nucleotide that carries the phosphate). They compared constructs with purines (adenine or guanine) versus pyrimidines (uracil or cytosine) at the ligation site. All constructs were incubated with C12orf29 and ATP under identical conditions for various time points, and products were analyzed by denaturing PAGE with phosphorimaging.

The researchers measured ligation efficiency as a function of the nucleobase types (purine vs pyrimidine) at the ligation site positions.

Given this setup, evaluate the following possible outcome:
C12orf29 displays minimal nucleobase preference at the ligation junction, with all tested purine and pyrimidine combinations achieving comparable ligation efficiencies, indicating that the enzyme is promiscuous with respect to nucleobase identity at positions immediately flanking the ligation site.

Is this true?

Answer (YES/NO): NO